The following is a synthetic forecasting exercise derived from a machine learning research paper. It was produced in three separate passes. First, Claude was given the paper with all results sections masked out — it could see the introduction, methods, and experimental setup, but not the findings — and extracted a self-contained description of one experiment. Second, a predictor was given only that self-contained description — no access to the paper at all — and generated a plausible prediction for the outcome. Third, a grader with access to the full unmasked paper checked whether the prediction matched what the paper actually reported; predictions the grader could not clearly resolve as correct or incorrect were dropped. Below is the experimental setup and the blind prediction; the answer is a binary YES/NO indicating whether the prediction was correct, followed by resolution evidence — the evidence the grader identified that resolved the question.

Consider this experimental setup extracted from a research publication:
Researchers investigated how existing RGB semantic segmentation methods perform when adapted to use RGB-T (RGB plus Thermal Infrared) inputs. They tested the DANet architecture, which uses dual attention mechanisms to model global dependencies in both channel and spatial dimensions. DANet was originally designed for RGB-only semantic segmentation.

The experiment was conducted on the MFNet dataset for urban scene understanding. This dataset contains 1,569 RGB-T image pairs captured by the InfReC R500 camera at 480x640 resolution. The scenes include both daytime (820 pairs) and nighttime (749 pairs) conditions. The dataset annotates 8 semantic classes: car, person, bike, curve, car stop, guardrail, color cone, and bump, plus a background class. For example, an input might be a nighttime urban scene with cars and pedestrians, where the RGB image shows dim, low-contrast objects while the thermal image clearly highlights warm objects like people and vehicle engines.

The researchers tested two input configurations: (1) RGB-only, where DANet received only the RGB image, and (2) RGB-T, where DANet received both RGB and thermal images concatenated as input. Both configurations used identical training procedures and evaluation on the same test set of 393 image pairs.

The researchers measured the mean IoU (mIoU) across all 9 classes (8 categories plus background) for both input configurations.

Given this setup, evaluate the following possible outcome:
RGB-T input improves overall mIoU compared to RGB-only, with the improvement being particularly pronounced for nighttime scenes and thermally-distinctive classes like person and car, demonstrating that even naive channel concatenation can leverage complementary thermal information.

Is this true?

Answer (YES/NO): NO